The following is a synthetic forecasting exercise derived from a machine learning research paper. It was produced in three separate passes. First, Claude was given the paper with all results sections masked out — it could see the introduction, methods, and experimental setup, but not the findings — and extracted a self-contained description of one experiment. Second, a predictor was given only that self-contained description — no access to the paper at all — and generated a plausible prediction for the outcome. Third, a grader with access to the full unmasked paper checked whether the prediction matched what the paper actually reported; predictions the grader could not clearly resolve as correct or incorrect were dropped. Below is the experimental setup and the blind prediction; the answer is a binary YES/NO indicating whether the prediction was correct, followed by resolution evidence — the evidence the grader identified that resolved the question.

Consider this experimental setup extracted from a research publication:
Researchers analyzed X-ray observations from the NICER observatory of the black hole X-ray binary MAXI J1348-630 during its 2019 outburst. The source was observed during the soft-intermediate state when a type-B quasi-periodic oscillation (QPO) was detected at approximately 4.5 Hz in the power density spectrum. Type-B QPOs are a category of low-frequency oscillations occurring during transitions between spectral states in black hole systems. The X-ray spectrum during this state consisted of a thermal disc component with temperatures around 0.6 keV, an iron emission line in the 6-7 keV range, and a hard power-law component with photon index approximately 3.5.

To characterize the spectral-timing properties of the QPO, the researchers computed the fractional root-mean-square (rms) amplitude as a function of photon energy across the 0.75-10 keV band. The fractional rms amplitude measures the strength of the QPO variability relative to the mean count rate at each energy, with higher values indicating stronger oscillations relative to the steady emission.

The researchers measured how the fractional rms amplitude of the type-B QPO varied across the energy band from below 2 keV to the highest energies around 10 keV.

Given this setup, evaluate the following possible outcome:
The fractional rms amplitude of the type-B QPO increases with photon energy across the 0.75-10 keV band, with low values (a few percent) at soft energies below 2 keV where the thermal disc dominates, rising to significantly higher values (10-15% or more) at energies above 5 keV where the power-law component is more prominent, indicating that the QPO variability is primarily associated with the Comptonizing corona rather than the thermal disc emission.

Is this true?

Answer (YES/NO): NO